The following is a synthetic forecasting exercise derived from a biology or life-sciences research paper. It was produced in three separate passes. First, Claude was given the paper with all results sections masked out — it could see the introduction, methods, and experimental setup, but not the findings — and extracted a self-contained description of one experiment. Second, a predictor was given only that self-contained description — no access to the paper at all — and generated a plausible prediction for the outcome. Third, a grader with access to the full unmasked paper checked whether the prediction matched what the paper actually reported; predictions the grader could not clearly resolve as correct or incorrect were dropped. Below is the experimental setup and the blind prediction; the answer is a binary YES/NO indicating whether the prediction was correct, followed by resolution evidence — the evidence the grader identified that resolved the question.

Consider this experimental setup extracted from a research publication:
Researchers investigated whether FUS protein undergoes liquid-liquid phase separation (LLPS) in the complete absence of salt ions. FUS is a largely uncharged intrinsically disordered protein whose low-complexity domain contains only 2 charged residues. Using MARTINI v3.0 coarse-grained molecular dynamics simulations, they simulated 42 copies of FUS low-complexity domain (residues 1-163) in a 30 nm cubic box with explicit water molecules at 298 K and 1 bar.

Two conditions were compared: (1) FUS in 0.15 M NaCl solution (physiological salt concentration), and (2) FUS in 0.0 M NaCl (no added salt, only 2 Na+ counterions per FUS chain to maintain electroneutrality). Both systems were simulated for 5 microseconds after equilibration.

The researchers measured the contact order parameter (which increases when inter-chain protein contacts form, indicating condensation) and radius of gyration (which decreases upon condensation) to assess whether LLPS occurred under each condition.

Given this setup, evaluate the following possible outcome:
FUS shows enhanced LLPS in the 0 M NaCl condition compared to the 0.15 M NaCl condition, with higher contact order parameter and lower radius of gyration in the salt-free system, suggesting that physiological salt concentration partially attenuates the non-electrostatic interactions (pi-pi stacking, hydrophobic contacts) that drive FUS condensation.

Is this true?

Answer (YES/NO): NO